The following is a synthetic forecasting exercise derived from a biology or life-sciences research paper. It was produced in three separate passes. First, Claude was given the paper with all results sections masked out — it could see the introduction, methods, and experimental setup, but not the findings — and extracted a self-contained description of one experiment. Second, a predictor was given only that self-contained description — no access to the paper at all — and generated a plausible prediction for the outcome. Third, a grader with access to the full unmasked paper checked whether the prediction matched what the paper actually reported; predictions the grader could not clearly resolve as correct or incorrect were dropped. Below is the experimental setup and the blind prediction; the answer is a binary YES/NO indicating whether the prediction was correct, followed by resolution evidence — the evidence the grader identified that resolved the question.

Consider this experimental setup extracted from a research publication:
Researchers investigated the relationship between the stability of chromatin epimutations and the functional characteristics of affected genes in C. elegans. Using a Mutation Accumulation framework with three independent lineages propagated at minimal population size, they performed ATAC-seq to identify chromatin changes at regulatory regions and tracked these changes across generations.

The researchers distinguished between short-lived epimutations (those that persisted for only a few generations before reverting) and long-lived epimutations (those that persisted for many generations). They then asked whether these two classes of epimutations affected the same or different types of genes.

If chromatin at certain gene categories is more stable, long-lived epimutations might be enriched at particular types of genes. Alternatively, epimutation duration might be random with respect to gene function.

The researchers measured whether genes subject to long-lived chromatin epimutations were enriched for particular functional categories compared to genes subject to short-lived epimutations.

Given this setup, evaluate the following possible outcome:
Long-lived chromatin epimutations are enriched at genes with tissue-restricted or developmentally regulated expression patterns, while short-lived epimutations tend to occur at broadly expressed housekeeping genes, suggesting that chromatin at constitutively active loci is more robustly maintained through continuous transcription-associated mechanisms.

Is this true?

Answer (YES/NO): NO